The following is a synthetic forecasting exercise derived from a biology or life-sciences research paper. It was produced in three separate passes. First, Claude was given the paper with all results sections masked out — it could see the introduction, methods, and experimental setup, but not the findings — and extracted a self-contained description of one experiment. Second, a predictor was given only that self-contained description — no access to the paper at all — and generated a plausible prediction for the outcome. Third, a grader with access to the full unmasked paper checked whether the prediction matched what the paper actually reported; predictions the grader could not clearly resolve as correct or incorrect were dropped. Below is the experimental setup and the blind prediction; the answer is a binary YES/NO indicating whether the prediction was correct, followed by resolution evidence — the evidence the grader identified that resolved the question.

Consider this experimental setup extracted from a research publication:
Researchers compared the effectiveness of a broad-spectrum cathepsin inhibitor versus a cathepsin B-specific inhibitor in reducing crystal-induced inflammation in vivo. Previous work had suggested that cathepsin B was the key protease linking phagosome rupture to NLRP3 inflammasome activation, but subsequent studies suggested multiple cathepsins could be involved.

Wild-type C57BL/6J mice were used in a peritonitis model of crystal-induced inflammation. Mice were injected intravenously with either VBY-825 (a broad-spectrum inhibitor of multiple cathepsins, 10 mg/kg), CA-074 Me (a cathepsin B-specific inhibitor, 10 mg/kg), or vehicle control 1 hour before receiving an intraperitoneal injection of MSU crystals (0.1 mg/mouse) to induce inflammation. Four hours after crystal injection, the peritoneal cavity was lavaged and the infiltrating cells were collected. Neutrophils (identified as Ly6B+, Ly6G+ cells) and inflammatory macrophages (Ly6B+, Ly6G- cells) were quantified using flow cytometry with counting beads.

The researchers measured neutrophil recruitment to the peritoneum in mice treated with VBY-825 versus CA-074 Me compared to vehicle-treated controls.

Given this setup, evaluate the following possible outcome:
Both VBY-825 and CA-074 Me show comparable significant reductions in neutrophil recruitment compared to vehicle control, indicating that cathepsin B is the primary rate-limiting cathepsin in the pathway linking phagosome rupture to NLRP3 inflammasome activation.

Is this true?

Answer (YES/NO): NO